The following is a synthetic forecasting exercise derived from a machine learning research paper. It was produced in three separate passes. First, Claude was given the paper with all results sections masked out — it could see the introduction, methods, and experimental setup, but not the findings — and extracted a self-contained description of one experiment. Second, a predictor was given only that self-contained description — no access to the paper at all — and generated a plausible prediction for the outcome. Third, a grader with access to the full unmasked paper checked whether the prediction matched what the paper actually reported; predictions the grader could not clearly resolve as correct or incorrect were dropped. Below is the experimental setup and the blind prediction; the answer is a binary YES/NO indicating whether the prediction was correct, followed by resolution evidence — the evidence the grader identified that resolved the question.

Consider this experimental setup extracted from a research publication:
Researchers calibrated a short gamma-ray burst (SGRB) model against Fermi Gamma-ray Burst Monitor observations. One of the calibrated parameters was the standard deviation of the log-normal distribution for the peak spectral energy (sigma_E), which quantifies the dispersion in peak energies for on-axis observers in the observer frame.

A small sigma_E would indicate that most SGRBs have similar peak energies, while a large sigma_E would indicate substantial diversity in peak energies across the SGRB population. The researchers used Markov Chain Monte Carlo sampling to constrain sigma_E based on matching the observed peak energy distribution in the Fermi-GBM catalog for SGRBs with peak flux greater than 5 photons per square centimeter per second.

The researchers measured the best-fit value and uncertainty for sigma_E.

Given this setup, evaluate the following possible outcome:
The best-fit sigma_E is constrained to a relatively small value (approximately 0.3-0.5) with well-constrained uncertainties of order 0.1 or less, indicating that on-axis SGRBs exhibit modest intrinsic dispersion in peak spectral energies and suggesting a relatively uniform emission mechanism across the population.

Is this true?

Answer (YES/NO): YES